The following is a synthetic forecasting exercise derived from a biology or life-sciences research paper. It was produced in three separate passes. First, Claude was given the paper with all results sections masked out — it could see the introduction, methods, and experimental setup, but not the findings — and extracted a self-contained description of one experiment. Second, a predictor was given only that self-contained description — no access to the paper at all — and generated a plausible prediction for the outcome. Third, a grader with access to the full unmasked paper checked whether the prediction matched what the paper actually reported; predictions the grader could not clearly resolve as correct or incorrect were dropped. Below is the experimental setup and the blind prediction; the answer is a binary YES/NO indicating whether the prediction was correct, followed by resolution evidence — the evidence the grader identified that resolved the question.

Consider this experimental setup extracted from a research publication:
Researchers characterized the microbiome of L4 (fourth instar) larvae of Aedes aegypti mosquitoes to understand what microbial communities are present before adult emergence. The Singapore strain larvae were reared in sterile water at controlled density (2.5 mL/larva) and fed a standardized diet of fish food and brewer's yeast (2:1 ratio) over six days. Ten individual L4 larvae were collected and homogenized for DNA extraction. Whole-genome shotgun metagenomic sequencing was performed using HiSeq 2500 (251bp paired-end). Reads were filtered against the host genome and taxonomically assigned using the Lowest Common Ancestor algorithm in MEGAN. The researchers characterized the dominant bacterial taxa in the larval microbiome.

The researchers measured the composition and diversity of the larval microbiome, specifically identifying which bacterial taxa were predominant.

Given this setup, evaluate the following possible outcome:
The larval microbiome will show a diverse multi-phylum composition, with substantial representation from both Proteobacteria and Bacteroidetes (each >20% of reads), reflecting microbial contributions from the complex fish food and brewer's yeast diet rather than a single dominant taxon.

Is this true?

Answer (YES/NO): NO